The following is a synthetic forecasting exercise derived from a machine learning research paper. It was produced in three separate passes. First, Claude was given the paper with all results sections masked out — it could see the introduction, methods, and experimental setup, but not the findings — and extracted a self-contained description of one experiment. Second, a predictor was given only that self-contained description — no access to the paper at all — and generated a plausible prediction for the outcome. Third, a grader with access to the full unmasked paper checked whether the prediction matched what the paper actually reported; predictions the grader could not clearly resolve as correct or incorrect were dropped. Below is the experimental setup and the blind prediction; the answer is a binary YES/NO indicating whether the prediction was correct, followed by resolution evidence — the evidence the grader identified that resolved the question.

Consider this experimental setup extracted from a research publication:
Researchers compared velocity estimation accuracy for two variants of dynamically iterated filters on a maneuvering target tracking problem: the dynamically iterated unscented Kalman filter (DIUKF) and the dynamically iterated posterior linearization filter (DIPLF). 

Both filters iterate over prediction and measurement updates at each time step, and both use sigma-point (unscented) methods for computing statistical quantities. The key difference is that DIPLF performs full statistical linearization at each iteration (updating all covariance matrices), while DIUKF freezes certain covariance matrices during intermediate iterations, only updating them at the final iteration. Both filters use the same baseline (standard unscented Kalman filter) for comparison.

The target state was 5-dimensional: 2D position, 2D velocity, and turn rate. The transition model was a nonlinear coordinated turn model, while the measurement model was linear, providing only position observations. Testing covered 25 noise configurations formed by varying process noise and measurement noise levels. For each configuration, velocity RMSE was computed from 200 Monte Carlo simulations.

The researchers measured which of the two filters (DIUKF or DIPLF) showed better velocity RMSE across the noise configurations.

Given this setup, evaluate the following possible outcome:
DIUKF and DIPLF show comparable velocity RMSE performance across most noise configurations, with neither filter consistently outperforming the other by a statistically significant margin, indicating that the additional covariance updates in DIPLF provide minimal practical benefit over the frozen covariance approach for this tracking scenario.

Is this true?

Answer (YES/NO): YES